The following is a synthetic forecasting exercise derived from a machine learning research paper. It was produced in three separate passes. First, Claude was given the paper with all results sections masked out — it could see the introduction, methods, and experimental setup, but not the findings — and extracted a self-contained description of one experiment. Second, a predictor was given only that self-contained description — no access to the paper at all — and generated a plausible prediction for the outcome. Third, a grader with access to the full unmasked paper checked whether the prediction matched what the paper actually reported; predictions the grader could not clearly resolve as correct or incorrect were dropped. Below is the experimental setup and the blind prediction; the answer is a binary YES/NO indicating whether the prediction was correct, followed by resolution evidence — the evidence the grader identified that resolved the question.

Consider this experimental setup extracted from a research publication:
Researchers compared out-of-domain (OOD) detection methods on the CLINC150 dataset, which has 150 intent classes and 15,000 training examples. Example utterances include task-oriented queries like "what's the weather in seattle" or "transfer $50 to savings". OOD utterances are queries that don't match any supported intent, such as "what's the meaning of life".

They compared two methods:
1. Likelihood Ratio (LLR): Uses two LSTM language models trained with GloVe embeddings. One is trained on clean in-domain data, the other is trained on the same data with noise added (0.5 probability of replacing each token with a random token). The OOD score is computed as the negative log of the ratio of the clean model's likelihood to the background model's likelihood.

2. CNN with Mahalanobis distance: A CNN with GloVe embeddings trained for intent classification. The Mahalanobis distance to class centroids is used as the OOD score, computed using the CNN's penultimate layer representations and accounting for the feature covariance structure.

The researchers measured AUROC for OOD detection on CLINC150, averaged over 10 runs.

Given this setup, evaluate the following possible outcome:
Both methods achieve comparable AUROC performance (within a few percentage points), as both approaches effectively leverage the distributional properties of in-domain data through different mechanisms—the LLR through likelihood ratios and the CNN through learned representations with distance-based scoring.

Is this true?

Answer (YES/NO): NO